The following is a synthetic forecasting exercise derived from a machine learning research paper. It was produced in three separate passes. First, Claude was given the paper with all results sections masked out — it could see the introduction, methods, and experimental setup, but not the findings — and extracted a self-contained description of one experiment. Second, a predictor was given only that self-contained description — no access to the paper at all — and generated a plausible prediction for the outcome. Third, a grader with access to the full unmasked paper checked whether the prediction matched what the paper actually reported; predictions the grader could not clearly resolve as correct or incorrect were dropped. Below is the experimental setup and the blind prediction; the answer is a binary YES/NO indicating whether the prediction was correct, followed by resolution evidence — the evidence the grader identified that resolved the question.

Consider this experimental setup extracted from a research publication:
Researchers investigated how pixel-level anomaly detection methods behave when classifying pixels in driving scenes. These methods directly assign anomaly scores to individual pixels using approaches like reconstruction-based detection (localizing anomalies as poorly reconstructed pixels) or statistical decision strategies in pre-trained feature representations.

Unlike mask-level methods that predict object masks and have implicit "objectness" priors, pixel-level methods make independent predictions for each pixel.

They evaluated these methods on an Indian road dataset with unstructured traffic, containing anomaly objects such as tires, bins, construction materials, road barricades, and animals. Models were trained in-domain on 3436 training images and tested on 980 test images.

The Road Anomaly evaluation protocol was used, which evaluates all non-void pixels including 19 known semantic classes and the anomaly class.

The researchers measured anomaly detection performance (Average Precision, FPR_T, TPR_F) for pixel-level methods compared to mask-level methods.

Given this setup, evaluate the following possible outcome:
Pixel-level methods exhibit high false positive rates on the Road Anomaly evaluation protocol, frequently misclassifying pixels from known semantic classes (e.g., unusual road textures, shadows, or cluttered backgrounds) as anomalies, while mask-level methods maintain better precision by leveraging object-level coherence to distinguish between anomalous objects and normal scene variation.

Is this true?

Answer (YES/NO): NO